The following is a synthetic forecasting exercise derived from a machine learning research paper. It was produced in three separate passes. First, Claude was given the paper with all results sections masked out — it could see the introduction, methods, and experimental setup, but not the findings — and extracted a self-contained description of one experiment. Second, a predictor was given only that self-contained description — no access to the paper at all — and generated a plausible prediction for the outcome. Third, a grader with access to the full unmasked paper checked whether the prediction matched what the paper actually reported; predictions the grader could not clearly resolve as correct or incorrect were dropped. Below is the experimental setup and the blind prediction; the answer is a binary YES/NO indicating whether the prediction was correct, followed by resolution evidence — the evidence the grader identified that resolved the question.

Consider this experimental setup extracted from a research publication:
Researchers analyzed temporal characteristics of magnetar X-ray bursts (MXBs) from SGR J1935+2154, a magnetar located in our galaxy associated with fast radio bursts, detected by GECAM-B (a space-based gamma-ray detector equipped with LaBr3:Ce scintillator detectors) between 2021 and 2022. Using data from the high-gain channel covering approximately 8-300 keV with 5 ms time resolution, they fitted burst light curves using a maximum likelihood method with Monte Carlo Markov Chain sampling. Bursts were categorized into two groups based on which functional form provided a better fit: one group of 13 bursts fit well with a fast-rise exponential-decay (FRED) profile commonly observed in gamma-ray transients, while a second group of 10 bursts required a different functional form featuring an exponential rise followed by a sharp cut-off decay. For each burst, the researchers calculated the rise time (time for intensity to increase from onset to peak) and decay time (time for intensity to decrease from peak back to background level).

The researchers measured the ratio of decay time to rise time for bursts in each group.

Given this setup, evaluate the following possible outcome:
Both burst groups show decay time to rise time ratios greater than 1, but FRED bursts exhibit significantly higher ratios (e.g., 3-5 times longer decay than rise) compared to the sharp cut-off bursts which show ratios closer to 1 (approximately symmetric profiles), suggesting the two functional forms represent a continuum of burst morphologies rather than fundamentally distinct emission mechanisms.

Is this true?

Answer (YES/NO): NO